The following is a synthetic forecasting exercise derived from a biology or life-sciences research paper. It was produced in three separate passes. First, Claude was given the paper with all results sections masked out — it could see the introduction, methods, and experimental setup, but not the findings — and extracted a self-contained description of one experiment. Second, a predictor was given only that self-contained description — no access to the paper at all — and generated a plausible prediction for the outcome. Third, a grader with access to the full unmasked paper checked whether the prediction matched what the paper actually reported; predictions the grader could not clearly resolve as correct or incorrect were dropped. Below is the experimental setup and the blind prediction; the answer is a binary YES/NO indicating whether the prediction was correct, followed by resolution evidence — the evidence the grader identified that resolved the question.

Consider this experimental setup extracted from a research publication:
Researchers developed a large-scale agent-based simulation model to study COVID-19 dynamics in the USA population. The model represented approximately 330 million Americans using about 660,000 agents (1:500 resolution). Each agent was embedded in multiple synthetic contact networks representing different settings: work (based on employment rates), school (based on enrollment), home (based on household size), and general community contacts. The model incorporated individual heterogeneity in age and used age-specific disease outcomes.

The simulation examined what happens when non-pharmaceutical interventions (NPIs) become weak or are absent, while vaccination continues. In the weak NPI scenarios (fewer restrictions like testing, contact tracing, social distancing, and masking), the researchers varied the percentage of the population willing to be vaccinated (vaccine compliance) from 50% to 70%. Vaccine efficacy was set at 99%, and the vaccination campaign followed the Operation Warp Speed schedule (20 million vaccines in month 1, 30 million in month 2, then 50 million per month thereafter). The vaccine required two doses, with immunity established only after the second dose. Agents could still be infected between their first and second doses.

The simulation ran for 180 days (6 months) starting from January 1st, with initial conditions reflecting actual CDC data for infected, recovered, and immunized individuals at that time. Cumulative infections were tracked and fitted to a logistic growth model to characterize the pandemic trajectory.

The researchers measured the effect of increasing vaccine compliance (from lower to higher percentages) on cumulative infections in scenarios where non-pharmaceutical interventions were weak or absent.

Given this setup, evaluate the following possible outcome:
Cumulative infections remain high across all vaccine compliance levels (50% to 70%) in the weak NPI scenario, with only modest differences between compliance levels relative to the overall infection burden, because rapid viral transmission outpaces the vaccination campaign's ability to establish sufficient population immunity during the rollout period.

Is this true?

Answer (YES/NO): NO